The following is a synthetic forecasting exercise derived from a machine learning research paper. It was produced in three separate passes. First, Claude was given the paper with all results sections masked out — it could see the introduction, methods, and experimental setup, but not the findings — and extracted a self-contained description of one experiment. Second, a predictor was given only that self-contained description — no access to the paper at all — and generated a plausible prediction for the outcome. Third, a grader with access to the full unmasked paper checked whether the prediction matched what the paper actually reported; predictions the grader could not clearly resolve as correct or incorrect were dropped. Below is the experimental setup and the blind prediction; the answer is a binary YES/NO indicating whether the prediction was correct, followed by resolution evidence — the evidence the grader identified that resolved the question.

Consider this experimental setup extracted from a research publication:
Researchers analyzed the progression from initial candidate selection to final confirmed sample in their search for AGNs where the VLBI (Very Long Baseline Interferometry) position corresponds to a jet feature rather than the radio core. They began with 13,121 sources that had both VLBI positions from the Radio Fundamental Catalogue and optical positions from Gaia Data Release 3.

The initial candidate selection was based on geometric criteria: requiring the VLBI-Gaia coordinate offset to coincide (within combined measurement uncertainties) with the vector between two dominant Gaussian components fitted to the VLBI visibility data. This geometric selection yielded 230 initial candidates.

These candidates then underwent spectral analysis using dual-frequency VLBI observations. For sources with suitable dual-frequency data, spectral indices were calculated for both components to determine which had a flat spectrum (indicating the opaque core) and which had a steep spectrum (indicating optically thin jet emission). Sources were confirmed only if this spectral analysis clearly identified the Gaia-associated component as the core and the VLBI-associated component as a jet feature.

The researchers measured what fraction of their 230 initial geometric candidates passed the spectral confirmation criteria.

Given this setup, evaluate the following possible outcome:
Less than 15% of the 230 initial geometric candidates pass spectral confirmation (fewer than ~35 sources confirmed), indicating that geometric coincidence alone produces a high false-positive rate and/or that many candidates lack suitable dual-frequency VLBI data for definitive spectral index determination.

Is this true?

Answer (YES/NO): NO